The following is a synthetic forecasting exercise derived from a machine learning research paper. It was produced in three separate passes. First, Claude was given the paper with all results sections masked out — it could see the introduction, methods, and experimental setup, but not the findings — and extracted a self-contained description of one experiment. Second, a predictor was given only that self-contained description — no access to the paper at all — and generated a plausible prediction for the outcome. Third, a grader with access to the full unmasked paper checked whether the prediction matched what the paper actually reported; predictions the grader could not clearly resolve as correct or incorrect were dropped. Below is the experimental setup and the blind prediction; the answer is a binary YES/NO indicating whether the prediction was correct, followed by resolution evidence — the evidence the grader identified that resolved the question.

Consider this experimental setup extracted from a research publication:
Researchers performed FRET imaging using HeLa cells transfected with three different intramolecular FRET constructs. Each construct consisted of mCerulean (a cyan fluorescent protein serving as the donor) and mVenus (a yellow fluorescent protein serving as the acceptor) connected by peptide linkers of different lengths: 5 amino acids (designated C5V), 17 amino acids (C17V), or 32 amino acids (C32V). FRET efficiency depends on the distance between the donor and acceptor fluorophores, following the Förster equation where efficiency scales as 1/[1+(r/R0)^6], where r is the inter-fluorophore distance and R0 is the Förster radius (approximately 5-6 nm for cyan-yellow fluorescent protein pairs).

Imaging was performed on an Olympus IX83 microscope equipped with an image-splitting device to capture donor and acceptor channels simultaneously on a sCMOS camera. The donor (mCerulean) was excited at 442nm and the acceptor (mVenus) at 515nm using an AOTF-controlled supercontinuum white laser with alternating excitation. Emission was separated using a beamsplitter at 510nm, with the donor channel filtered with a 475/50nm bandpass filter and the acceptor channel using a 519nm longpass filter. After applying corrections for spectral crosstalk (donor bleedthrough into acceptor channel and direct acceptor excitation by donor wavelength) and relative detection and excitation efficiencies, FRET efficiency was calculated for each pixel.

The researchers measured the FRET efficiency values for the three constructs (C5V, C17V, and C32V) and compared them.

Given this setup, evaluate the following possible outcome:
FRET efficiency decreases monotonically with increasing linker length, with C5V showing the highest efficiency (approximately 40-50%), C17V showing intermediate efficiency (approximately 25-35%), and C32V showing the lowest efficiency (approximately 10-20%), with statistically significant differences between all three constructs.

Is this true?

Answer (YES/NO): NO